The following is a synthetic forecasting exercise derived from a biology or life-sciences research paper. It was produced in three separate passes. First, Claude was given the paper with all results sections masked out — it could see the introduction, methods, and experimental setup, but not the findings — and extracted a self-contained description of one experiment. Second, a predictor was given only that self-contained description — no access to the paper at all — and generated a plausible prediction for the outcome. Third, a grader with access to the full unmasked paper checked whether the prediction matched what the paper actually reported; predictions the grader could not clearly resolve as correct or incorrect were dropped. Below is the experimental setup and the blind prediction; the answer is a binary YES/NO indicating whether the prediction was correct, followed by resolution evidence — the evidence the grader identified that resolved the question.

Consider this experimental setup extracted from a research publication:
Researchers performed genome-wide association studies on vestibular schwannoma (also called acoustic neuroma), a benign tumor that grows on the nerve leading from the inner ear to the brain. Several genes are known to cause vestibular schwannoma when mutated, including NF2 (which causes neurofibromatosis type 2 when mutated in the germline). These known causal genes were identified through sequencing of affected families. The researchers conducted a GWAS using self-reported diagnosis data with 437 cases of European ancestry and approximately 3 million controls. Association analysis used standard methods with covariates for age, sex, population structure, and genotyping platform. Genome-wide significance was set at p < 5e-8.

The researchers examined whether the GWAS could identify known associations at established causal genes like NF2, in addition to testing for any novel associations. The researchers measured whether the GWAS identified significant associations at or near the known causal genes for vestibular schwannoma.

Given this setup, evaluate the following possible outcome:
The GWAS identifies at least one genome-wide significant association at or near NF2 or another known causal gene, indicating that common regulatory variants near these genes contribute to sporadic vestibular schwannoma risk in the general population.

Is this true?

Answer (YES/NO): NO